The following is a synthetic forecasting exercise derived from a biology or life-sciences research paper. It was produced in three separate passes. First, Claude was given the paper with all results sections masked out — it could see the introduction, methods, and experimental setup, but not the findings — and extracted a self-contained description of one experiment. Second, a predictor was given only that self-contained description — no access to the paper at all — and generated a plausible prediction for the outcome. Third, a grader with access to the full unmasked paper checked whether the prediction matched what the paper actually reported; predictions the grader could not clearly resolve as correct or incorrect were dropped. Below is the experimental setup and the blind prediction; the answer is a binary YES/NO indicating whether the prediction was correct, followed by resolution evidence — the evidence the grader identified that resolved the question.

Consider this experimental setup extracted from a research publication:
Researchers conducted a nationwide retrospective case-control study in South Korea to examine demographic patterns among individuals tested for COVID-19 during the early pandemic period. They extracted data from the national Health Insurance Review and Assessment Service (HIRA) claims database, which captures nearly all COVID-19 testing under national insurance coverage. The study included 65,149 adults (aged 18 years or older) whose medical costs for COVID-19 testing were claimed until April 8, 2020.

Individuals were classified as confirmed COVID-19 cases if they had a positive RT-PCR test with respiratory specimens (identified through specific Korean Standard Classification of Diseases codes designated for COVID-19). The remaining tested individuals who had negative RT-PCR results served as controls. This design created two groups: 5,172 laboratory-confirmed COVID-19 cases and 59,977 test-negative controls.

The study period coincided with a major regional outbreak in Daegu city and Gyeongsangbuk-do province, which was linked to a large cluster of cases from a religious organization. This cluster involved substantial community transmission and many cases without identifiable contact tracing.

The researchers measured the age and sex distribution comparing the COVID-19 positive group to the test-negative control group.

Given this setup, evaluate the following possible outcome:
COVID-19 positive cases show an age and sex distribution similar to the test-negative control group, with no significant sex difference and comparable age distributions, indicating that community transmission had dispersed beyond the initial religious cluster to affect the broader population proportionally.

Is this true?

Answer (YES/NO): NO